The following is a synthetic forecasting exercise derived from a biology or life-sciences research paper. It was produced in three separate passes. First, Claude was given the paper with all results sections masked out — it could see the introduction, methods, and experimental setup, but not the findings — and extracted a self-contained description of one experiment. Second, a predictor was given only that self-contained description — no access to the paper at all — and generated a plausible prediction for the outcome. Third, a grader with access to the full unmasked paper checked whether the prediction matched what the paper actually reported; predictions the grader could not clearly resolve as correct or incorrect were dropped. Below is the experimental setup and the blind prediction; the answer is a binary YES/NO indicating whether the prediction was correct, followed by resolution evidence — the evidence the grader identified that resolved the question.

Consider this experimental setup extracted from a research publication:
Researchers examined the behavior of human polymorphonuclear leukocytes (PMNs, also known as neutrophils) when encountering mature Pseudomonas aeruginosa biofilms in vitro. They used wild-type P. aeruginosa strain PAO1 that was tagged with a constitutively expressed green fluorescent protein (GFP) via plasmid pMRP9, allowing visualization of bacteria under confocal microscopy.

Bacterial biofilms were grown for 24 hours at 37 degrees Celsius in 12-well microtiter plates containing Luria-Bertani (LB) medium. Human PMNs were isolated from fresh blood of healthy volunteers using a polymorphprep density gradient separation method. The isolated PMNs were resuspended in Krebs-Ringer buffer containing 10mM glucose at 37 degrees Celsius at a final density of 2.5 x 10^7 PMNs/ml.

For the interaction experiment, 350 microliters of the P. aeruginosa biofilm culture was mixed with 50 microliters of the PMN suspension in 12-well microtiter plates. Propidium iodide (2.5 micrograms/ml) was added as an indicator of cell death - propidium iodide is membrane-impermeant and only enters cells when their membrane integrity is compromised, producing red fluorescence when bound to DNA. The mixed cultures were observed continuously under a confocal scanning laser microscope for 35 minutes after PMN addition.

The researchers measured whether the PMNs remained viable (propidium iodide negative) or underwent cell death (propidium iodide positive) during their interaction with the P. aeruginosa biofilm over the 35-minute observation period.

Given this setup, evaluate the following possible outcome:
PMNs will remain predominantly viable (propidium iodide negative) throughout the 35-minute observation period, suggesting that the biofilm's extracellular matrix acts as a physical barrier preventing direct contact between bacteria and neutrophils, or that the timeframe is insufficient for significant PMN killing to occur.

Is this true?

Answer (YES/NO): NO